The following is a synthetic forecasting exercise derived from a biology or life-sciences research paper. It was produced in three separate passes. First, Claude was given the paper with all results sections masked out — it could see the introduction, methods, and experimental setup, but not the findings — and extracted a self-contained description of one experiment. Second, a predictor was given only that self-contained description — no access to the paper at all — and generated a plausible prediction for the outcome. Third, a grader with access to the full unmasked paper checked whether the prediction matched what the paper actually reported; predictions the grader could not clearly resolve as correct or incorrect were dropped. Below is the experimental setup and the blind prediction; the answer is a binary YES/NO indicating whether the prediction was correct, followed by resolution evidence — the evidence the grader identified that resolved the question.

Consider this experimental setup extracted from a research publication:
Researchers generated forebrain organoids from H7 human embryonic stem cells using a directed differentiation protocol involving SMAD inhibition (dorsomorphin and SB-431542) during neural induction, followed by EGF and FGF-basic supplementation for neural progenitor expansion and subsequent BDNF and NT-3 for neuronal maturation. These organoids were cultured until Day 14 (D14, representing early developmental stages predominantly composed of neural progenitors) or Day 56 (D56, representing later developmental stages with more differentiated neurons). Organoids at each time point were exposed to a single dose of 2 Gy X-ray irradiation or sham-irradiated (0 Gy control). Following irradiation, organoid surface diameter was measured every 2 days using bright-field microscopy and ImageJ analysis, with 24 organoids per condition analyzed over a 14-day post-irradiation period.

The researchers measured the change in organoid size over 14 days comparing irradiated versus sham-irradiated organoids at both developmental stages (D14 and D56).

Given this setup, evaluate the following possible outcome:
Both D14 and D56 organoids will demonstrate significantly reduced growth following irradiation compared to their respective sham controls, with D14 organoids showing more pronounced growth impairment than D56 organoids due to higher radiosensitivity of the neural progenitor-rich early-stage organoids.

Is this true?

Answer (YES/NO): YES